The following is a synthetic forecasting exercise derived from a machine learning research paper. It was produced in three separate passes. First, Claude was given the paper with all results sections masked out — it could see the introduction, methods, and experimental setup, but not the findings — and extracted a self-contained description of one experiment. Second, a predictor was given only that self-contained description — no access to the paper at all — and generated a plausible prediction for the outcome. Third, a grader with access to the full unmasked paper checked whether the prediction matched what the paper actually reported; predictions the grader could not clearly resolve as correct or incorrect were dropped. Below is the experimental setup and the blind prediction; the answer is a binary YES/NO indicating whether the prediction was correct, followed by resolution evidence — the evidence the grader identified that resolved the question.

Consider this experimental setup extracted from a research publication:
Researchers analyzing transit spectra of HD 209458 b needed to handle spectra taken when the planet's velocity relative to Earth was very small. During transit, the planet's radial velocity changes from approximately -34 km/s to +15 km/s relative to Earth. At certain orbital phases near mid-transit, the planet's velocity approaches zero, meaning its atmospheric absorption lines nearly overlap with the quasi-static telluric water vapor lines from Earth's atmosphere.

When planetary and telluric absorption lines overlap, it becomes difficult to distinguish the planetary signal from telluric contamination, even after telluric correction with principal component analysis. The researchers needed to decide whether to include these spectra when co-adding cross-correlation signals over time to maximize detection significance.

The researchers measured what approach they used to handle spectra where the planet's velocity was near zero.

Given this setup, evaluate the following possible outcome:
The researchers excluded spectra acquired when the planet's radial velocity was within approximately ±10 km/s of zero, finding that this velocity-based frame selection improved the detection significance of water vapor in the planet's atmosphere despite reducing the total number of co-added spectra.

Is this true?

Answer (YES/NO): NO